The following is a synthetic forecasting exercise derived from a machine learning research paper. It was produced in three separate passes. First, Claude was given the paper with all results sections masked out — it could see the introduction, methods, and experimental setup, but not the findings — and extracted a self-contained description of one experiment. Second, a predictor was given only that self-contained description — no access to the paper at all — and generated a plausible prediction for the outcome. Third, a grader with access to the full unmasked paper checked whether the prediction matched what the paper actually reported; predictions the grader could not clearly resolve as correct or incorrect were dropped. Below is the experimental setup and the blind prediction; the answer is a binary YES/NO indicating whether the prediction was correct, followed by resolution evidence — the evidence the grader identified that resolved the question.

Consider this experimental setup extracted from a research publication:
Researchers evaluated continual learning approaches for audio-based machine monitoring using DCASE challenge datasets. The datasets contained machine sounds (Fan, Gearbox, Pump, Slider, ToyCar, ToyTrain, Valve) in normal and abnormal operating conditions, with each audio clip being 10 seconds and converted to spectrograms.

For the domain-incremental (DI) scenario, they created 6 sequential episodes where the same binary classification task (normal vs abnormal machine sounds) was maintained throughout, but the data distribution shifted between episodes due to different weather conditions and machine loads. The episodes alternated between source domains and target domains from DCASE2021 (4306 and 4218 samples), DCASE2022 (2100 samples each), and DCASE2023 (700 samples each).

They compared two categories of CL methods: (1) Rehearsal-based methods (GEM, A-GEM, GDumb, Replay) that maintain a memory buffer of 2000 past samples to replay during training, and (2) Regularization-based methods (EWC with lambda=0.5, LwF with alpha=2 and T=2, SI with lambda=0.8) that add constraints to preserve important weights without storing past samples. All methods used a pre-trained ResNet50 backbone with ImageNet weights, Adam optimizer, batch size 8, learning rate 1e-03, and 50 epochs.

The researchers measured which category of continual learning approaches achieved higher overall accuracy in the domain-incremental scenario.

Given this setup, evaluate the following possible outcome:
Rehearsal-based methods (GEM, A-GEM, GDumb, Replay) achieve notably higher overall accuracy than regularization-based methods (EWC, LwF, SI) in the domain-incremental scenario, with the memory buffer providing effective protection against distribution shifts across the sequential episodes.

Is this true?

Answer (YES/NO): NO